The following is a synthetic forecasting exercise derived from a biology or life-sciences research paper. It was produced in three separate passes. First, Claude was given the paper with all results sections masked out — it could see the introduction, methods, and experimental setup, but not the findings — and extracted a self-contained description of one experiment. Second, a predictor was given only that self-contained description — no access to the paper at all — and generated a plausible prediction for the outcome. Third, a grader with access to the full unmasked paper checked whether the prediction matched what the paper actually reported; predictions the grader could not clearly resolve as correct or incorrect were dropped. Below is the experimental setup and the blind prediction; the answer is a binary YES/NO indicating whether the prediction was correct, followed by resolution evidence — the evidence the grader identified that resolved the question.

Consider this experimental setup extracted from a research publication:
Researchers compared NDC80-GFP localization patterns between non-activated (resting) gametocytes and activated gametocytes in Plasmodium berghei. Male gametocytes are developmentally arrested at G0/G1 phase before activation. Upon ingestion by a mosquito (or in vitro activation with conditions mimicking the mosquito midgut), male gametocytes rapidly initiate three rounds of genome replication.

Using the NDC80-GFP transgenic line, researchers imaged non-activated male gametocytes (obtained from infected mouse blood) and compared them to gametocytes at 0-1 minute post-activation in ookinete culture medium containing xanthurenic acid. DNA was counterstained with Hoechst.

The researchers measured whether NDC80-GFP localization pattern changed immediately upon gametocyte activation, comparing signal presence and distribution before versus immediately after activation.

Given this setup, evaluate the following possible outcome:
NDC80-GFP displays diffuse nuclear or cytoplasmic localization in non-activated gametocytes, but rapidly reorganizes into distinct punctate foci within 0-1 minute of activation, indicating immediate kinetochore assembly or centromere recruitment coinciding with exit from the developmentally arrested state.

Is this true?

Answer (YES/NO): NO